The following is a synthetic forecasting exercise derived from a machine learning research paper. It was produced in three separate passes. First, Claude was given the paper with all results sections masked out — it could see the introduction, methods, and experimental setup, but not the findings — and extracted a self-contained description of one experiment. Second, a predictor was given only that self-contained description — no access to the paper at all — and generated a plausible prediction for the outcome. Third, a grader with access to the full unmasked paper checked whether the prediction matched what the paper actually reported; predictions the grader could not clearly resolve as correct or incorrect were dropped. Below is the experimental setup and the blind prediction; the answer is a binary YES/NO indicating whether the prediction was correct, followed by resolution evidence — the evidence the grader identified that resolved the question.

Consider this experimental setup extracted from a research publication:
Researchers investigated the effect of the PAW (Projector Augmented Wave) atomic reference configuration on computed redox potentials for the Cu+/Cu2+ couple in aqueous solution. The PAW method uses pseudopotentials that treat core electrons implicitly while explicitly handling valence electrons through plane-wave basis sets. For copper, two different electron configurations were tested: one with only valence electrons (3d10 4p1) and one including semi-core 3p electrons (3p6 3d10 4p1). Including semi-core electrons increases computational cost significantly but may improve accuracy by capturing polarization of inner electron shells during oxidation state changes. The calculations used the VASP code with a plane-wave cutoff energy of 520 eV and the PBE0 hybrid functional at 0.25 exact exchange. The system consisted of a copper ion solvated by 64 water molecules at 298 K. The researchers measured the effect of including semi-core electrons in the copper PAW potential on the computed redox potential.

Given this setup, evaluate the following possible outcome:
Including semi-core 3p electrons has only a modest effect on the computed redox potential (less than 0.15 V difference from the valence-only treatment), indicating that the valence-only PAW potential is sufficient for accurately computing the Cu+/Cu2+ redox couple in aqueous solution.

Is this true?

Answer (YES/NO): YES